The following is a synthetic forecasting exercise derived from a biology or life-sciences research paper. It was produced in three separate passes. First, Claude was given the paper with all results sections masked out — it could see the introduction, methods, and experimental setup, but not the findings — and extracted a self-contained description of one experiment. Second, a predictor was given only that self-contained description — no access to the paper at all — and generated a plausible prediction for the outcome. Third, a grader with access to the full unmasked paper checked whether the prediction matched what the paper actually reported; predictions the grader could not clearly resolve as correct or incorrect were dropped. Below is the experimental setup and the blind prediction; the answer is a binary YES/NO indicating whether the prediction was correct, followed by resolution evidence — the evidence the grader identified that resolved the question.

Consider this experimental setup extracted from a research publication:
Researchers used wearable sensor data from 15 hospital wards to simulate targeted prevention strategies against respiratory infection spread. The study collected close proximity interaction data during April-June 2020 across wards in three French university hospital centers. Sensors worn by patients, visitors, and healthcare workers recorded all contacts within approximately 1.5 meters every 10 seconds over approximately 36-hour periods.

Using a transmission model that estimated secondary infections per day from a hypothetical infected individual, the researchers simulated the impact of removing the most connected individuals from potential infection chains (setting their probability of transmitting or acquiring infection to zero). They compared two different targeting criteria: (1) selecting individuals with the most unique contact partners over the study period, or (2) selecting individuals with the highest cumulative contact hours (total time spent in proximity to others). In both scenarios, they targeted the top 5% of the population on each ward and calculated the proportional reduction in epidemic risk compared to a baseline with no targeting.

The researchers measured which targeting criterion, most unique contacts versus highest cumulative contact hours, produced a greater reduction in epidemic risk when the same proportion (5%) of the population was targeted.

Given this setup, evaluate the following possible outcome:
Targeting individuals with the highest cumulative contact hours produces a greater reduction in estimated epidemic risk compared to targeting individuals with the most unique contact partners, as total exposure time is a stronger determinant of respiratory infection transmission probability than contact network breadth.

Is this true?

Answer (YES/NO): YES